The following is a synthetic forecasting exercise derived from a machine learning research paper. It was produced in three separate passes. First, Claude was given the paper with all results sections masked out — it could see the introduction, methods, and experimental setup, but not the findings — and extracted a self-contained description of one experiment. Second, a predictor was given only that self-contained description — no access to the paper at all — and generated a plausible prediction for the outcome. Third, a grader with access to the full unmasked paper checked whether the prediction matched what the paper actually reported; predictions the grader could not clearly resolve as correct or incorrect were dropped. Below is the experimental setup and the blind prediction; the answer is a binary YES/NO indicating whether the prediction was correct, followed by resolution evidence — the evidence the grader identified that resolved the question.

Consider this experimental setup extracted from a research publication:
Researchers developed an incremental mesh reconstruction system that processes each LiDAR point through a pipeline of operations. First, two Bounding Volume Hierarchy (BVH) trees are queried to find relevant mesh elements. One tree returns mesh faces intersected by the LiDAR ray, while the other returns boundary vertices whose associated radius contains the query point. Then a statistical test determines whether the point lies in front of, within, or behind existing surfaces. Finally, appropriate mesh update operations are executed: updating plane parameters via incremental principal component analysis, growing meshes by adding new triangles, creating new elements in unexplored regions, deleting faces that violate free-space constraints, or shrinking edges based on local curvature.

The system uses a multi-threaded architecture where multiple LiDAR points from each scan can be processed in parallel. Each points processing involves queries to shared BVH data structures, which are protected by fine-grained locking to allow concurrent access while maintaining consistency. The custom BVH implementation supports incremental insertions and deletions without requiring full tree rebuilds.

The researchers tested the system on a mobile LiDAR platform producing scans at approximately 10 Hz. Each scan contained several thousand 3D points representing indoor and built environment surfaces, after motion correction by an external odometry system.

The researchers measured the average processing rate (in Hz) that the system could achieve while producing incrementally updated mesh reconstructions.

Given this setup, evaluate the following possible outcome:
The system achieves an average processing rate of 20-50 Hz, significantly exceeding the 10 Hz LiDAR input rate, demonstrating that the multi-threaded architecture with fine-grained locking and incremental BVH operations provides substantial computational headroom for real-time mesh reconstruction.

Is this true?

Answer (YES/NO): NO